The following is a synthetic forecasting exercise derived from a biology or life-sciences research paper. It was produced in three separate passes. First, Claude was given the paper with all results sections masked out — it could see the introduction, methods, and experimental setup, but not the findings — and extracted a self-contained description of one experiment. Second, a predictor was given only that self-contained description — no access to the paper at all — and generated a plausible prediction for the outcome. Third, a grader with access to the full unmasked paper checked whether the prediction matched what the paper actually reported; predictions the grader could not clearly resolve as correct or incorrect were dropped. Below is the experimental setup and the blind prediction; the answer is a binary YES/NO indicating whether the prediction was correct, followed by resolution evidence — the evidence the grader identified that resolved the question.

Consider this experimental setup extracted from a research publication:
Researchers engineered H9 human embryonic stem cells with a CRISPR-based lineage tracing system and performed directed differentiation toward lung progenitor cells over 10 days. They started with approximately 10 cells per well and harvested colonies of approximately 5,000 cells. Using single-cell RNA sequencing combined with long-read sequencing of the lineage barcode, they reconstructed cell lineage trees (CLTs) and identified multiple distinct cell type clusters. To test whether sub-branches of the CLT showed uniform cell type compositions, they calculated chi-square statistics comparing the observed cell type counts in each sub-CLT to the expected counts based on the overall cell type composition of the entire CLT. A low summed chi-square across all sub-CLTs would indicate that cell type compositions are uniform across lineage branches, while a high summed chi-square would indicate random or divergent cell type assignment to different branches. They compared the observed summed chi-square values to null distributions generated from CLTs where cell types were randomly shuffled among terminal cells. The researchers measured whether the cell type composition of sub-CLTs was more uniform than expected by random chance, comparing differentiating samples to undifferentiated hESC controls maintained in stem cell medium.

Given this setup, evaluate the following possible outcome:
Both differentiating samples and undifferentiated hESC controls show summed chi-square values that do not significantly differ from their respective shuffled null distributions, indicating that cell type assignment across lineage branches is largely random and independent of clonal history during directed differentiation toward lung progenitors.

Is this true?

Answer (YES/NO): NO